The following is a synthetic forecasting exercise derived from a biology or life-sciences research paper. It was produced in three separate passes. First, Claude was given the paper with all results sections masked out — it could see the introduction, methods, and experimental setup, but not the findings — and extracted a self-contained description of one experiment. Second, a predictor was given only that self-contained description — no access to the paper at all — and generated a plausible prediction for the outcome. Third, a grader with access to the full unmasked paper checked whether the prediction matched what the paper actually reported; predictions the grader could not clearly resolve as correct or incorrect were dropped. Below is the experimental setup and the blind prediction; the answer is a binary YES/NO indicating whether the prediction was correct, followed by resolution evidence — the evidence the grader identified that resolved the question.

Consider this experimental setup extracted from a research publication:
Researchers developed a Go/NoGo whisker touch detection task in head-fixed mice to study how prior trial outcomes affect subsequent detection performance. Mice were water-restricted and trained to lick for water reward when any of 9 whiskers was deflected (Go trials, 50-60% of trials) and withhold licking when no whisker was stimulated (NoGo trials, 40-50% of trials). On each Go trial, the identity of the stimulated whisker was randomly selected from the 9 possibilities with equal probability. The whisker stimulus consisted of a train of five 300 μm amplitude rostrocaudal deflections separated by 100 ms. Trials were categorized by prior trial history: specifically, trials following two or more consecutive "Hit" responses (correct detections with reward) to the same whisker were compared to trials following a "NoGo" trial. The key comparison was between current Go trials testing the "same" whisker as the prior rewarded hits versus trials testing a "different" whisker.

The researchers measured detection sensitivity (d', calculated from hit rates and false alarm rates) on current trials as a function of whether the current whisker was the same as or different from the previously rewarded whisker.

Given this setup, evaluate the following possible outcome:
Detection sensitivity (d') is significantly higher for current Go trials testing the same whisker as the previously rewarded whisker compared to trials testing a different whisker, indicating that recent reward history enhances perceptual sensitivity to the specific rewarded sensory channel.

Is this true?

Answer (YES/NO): YES